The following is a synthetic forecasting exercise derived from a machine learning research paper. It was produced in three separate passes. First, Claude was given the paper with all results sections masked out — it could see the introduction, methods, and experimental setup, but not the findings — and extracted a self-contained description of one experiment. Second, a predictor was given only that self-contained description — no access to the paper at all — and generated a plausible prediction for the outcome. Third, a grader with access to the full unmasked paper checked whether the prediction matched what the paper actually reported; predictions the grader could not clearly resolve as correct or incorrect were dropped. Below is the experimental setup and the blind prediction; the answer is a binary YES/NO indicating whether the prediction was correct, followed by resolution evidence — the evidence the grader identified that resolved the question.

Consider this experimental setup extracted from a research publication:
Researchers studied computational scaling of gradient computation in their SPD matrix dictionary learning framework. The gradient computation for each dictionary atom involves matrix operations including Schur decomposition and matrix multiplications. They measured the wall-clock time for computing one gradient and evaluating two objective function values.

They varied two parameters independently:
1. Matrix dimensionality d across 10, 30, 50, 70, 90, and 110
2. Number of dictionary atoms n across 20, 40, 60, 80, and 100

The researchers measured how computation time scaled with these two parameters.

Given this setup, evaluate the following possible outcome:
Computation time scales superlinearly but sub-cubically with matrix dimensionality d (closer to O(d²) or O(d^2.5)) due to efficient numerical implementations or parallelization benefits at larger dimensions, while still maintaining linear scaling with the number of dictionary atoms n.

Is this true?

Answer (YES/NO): YES